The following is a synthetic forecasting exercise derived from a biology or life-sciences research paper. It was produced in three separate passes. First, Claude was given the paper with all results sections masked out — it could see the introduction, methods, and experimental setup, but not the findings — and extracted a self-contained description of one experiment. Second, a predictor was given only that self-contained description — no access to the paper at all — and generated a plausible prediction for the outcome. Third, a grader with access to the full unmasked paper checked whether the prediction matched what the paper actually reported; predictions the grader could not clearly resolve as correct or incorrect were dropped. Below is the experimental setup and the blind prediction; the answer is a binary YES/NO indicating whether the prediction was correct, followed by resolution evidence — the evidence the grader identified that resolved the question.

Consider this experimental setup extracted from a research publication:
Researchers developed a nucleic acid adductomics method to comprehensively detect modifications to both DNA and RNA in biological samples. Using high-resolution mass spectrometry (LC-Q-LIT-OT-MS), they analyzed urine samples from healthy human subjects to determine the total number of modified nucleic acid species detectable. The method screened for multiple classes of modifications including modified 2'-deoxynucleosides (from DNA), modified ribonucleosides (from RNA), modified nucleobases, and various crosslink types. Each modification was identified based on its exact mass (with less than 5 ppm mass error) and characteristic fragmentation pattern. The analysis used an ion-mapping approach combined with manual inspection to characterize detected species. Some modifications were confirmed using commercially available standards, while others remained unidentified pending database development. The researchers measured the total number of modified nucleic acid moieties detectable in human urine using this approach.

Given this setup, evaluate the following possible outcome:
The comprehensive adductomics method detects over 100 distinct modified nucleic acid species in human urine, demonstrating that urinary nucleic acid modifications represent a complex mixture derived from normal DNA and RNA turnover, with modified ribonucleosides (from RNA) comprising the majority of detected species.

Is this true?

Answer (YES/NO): NO